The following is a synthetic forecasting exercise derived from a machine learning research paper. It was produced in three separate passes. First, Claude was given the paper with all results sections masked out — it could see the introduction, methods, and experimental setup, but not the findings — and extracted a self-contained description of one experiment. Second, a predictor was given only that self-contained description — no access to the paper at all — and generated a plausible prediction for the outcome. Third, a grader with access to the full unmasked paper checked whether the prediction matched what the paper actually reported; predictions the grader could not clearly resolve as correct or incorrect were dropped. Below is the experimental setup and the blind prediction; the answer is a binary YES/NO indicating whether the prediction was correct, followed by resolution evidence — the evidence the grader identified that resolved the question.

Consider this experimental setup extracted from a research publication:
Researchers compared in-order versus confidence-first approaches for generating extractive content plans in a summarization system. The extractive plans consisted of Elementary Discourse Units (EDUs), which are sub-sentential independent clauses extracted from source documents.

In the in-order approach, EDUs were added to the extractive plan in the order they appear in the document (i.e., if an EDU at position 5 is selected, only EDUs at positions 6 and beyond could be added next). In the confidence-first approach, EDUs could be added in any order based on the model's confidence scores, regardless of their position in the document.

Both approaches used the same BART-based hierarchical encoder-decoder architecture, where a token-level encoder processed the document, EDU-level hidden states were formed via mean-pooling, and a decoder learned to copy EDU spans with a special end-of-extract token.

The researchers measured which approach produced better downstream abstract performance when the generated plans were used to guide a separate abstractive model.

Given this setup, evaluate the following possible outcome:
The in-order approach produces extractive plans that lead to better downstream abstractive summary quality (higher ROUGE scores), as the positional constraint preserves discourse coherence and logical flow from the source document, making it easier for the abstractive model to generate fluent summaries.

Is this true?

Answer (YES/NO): YES